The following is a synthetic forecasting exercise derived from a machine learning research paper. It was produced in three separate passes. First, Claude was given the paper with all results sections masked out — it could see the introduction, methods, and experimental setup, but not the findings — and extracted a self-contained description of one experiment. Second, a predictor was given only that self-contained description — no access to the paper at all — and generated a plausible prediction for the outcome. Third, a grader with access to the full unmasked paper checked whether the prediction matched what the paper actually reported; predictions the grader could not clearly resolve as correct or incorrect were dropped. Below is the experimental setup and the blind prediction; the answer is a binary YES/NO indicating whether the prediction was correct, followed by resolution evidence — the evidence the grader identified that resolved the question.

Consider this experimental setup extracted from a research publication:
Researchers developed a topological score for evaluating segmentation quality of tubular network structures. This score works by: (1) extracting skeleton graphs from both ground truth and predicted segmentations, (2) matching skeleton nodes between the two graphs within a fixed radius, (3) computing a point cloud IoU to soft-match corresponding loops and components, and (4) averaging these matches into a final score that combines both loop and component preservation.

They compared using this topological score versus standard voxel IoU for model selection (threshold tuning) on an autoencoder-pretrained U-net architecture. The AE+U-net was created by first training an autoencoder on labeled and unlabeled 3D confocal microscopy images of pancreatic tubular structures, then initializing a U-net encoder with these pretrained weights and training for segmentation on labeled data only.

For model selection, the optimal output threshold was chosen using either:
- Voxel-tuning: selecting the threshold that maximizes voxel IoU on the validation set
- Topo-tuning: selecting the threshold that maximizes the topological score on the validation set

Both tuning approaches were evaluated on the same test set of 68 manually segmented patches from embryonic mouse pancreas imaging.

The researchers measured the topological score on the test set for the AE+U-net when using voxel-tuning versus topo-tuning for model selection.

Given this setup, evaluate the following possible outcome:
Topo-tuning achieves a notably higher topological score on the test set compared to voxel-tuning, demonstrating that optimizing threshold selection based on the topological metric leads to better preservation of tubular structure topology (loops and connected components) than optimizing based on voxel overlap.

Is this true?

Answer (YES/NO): NO